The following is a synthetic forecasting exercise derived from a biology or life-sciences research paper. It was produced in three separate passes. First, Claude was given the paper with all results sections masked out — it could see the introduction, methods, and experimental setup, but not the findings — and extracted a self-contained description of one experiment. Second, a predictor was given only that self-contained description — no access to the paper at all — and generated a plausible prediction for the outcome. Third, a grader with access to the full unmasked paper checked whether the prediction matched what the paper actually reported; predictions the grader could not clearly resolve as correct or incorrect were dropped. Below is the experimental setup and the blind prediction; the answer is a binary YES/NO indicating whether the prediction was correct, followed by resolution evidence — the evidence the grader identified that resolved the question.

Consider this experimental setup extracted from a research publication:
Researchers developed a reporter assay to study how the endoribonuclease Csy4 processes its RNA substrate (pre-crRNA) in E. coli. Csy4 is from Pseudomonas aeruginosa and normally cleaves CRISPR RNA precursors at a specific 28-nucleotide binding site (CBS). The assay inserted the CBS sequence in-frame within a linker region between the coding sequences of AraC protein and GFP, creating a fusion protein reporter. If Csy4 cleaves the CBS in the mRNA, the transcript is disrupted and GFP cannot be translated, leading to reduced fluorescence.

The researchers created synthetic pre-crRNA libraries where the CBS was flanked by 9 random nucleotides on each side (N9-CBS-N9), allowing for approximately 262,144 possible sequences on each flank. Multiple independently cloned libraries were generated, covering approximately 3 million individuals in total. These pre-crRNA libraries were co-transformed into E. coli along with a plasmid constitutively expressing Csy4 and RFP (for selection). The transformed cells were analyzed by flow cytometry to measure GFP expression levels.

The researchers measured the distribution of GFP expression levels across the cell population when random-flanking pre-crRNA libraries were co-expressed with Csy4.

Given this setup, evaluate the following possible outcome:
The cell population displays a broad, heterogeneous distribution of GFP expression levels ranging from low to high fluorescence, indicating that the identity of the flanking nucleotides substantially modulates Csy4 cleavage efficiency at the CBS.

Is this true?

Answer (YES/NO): NO